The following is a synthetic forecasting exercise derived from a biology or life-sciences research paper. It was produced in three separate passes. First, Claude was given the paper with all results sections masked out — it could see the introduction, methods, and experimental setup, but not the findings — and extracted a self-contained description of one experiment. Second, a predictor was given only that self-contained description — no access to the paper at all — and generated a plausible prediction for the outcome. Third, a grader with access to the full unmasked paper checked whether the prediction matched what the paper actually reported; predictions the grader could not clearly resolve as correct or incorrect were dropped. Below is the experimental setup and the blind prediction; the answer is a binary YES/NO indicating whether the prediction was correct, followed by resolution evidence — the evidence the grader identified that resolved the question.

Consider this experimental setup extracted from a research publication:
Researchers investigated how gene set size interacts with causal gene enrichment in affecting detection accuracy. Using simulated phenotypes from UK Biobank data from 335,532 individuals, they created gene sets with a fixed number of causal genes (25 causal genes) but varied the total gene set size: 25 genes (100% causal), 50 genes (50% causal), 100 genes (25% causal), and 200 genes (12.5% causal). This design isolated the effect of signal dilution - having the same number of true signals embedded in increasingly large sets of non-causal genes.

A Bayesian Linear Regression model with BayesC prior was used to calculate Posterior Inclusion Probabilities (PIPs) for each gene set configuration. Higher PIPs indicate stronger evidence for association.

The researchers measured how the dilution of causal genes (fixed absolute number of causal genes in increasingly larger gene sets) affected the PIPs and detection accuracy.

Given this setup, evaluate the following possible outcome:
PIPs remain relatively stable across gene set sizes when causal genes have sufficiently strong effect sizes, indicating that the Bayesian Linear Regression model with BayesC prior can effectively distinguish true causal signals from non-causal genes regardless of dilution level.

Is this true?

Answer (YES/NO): NO